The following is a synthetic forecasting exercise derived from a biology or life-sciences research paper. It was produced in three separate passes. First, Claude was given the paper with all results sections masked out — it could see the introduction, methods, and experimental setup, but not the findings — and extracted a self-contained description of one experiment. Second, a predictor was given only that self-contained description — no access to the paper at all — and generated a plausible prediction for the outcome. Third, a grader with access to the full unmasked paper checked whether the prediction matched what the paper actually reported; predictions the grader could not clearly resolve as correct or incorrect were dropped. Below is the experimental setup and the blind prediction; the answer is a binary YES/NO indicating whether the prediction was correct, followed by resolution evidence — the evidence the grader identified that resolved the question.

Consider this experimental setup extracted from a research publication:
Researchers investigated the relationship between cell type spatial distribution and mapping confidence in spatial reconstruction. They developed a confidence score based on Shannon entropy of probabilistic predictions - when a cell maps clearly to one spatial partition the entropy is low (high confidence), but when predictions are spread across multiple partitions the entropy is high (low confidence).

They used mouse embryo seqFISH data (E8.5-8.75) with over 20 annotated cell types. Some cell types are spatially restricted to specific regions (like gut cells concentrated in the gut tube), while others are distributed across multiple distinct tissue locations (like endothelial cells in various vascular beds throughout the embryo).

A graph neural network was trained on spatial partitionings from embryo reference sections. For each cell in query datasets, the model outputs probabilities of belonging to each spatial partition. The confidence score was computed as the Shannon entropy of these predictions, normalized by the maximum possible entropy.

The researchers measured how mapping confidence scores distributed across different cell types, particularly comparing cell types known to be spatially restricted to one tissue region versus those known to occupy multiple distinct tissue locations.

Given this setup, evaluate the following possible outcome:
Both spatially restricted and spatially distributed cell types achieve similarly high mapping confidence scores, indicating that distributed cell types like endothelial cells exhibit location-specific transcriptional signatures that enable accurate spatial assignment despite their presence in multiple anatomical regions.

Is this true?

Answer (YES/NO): NO